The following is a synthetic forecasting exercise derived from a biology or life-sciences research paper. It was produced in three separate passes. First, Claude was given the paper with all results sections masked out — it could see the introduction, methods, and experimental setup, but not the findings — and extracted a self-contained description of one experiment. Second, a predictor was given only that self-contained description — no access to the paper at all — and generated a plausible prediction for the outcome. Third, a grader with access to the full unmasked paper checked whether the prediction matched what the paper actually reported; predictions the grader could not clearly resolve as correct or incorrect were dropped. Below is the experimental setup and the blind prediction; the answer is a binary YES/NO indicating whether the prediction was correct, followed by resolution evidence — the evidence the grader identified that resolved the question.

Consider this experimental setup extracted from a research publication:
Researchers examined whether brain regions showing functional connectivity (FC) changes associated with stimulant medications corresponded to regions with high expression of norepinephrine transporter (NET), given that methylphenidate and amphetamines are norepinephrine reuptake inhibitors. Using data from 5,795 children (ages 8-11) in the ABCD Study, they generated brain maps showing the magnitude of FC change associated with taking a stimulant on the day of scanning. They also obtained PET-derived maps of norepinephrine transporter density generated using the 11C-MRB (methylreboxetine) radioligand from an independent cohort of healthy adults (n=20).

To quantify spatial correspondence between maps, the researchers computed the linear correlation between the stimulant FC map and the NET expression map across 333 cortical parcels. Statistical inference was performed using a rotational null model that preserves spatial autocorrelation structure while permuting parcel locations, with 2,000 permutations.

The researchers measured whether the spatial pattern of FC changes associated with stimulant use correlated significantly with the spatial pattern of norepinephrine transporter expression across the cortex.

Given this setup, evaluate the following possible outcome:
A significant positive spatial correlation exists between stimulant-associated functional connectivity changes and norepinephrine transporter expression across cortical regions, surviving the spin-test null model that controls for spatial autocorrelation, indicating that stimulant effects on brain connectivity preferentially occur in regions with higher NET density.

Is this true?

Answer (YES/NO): YES